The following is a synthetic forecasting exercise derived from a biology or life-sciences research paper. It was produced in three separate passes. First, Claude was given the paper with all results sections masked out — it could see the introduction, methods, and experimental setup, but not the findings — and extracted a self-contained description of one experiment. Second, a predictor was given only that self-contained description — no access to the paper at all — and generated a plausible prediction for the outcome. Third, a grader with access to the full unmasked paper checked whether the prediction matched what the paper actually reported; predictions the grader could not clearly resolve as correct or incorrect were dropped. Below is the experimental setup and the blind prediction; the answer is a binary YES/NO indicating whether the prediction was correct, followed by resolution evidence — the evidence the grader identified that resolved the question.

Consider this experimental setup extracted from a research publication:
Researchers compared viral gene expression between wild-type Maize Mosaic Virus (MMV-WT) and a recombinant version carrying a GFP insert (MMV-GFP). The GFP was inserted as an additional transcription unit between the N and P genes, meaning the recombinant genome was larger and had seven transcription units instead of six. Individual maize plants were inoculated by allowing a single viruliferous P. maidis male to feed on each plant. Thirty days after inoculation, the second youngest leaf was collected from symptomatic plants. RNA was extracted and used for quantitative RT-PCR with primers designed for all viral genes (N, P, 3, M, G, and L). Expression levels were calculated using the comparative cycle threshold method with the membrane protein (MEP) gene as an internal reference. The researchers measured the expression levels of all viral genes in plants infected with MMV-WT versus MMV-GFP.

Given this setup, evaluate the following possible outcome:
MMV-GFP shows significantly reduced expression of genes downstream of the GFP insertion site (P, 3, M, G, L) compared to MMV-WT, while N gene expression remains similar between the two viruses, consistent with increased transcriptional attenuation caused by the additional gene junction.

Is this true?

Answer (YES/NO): NO